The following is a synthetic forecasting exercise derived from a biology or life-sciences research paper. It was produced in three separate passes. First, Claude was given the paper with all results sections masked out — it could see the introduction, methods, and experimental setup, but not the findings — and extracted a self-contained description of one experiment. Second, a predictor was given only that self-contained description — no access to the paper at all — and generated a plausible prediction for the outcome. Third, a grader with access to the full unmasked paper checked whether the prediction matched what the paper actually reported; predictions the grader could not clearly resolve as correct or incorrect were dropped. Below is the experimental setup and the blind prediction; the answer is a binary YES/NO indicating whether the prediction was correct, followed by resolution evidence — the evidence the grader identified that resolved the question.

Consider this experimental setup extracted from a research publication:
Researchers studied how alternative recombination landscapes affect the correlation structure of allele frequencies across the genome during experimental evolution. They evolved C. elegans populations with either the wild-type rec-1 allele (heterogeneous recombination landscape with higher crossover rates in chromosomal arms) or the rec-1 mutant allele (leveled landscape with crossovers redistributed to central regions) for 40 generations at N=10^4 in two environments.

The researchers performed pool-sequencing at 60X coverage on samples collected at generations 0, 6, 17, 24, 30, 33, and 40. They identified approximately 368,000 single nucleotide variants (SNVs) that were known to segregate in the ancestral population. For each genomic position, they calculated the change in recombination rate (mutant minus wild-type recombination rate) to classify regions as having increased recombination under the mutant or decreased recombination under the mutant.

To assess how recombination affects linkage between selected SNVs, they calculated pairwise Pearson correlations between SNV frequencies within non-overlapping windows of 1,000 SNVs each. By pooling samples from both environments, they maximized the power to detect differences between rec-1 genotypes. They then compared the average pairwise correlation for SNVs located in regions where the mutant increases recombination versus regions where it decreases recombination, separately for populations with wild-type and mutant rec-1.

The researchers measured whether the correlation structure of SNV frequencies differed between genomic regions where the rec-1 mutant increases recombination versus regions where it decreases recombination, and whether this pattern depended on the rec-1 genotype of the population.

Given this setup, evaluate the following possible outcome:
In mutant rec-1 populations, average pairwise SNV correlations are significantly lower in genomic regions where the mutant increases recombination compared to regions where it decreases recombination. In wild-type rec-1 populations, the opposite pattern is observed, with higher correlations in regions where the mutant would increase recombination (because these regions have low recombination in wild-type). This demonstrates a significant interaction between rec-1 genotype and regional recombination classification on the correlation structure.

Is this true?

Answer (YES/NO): YES